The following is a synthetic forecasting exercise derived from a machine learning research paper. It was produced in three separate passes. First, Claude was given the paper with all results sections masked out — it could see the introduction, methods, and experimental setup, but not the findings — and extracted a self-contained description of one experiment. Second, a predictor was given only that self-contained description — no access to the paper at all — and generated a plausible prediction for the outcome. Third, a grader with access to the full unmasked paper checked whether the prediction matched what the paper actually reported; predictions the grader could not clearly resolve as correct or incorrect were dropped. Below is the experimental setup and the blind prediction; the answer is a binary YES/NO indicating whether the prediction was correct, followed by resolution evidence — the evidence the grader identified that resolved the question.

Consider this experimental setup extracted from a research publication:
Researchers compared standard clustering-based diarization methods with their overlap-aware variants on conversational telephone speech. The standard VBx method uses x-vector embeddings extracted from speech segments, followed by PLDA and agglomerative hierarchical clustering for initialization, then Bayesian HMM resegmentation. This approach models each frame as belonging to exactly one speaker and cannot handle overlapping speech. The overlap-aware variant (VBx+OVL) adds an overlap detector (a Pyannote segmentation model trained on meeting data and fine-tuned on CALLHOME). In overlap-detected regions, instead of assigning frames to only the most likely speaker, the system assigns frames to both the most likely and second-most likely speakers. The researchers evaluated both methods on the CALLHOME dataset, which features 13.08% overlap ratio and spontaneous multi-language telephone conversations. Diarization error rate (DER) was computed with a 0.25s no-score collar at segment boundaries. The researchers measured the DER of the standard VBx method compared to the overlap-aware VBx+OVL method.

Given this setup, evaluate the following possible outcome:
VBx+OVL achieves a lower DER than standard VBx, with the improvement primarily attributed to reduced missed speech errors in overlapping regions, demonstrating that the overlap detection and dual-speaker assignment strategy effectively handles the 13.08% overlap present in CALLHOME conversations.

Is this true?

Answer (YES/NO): YES